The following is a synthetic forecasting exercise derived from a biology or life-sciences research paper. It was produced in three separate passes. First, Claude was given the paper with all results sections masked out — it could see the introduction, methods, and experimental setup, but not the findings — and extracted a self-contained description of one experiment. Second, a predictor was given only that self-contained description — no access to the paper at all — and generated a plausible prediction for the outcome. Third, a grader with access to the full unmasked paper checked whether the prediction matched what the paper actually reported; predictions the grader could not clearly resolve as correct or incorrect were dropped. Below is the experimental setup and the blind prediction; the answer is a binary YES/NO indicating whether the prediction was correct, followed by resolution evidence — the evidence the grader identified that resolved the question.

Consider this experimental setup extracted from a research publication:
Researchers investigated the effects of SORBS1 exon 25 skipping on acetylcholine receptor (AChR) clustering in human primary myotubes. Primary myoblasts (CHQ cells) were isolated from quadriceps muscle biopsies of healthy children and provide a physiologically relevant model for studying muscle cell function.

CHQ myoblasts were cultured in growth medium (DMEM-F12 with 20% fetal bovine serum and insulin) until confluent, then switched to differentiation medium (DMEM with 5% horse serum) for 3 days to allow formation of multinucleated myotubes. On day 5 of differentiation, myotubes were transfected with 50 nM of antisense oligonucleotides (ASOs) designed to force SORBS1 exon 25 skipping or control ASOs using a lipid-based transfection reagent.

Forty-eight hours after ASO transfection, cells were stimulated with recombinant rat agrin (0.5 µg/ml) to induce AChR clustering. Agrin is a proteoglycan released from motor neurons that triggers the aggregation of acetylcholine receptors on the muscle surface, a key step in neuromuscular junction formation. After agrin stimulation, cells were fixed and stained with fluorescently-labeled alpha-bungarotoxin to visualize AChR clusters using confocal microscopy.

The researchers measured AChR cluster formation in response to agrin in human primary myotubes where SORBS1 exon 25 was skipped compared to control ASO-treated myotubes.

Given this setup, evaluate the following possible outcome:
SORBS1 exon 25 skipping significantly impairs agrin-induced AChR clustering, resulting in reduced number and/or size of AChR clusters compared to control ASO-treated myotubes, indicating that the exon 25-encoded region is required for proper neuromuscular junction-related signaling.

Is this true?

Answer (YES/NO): YES